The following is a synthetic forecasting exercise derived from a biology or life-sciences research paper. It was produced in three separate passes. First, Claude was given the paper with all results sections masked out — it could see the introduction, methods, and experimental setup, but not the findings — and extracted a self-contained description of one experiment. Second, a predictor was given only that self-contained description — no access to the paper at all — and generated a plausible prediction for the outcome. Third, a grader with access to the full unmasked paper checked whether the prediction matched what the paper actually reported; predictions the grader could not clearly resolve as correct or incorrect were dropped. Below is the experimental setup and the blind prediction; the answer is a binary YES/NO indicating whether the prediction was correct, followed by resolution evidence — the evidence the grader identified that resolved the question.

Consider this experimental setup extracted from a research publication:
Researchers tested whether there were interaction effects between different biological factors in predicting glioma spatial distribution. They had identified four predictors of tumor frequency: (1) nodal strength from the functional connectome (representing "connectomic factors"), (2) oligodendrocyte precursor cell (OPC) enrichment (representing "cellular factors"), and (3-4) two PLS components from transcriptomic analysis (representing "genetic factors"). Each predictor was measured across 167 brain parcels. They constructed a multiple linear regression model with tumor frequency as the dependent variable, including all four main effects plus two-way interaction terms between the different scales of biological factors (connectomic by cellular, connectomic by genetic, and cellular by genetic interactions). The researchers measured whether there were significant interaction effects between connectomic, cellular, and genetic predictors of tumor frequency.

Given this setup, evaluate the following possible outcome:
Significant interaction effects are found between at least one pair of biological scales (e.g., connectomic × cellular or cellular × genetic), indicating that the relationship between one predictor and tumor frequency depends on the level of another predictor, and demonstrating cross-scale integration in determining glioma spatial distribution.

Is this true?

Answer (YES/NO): NO